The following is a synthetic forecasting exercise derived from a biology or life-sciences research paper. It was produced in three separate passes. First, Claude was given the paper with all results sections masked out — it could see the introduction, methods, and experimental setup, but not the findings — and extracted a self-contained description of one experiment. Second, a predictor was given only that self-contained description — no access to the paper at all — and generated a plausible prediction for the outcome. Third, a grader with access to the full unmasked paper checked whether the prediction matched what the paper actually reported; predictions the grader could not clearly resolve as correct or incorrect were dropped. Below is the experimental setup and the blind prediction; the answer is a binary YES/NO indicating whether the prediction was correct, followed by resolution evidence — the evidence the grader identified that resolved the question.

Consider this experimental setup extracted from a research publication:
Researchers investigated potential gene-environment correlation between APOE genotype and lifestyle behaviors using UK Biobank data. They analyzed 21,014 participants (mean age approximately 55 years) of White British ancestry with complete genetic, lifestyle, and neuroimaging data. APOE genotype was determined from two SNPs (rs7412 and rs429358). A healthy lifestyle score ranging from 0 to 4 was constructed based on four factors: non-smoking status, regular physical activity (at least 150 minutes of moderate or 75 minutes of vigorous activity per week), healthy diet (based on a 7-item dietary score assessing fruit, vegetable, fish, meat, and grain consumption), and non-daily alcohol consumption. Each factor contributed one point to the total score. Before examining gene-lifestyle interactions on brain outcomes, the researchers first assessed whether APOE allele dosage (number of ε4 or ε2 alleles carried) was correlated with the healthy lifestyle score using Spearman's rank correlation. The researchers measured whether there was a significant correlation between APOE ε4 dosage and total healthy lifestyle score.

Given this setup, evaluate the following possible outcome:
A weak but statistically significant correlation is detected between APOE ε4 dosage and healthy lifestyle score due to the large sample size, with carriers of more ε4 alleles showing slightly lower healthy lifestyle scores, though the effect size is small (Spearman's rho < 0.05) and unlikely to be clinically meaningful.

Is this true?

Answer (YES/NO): NO